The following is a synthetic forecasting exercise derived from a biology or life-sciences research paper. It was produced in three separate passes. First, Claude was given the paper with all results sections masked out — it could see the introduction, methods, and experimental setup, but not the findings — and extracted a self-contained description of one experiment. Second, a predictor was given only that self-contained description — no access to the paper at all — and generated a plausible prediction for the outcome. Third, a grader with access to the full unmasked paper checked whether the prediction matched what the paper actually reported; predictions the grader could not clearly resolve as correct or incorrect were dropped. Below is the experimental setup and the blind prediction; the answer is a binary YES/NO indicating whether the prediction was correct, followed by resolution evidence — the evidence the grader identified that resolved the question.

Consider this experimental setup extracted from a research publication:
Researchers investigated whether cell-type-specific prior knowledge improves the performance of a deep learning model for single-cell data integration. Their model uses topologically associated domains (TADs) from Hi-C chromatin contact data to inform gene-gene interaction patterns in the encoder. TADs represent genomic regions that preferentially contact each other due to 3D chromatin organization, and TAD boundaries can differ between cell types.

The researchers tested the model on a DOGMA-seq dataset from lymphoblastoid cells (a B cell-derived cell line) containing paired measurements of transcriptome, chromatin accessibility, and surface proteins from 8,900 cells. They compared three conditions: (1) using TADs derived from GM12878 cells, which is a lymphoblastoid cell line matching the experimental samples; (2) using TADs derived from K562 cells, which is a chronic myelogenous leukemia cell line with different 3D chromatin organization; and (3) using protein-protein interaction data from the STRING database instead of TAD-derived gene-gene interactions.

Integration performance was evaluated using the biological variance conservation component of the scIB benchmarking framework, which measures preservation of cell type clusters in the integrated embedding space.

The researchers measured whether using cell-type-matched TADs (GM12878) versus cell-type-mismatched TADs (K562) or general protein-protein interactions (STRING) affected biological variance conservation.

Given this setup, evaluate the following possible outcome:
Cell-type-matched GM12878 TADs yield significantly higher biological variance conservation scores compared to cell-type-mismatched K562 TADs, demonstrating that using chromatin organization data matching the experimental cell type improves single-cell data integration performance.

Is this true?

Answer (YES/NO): YES